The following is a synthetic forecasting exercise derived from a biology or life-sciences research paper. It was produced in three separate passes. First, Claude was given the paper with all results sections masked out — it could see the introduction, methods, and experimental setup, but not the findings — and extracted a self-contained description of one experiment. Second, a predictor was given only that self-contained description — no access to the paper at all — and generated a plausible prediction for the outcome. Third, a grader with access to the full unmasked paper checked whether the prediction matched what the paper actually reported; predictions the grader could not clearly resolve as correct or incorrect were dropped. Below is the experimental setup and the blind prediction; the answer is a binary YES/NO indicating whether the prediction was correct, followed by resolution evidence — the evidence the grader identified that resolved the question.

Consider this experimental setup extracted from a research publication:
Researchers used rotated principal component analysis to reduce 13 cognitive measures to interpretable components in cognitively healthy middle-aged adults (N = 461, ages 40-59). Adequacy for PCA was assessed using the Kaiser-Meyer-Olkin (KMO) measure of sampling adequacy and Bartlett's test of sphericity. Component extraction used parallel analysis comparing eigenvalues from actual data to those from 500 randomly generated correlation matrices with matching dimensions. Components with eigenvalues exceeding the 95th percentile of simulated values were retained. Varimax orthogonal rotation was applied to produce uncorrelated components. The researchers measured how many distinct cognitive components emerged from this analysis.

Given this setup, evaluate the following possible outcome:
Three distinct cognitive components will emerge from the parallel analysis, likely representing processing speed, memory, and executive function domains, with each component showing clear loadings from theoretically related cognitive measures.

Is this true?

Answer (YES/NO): NO